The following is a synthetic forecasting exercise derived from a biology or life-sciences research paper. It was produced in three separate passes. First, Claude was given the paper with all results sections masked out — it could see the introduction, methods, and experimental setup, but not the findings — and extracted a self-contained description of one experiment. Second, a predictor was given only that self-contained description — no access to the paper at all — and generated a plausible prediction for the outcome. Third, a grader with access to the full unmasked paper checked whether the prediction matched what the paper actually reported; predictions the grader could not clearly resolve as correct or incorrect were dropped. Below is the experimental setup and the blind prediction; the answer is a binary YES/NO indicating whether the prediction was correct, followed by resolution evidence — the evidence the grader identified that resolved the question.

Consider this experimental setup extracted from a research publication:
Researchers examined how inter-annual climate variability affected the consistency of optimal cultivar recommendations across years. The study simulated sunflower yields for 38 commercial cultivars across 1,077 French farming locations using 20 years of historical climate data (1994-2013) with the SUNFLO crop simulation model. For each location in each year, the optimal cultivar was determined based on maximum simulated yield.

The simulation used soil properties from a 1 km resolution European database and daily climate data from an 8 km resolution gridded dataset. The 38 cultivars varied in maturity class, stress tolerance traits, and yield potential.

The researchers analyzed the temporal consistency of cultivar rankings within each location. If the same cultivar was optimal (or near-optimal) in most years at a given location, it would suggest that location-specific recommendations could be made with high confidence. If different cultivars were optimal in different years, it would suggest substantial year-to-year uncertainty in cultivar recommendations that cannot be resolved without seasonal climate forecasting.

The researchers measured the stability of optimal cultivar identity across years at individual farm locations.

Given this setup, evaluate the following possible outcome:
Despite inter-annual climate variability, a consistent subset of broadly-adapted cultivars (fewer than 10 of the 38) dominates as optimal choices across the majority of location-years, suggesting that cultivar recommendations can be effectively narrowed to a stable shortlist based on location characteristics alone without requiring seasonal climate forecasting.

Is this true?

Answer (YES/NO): YES